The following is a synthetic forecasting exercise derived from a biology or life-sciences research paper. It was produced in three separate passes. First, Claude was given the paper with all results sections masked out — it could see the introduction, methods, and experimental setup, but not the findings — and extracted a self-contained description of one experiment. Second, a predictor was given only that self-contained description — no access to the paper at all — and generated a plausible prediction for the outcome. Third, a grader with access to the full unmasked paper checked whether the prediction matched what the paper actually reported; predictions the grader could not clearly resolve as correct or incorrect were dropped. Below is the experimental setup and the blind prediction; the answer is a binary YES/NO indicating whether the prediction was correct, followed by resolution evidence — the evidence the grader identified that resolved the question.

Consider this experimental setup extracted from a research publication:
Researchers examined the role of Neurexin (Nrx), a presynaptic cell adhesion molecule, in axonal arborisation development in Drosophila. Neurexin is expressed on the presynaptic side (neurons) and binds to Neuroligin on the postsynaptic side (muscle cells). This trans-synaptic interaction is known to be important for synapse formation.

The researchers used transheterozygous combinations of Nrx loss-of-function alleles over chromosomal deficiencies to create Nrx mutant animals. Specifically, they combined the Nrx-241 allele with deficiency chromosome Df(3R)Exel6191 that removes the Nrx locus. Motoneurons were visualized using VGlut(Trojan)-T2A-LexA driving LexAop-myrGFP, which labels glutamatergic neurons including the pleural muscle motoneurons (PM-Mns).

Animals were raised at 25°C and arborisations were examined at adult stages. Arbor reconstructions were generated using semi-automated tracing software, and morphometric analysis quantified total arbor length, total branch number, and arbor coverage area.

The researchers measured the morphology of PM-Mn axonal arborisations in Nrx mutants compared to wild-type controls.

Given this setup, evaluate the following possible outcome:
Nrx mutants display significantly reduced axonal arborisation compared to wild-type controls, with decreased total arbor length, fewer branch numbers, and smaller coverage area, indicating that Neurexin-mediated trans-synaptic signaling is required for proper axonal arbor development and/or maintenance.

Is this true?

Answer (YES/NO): NO